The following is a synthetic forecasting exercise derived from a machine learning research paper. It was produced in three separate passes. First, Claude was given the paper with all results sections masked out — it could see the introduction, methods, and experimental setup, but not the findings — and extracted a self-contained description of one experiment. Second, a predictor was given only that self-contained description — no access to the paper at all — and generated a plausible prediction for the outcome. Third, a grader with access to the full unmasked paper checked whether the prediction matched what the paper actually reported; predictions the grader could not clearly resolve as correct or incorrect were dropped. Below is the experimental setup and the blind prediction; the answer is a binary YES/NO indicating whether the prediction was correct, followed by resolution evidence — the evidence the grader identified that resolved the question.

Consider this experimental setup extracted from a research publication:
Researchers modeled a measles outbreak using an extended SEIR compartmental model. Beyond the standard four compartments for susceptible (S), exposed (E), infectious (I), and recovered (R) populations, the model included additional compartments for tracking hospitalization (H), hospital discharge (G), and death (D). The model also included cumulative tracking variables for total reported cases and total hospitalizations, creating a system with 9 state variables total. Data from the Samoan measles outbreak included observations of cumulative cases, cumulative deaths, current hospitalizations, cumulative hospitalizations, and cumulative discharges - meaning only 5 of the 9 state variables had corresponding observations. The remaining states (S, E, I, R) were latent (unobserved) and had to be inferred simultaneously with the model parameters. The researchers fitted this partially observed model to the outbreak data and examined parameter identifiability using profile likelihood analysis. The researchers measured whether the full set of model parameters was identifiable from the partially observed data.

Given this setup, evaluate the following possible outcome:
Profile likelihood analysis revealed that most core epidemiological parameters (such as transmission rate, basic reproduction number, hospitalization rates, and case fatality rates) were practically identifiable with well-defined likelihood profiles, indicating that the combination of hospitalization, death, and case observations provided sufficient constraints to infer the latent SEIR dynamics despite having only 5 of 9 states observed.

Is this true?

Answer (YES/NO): NO